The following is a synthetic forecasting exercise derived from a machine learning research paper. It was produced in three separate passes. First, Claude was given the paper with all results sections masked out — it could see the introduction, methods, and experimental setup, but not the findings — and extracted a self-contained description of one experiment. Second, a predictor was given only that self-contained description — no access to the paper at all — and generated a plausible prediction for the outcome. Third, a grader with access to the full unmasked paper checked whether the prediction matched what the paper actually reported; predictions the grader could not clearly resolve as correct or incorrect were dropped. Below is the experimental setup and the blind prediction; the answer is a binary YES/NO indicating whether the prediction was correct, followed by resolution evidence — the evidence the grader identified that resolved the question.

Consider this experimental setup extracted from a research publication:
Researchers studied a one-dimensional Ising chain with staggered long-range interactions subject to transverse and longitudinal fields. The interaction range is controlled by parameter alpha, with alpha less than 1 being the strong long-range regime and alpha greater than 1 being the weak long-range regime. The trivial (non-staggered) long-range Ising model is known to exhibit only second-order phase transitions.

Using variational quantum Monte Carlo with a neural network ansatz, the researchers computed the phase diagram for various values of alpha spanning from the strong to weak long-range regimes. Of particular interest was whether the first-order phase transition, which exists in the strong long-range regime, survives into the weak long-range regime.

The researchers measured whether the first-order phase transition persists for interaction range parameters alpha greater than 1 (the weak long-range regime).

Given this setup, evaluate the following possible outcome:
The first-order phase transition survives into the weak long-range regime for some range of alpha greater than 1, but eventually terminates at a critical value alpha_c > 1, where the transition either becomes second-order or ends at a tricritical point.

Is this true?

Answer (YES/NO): YES